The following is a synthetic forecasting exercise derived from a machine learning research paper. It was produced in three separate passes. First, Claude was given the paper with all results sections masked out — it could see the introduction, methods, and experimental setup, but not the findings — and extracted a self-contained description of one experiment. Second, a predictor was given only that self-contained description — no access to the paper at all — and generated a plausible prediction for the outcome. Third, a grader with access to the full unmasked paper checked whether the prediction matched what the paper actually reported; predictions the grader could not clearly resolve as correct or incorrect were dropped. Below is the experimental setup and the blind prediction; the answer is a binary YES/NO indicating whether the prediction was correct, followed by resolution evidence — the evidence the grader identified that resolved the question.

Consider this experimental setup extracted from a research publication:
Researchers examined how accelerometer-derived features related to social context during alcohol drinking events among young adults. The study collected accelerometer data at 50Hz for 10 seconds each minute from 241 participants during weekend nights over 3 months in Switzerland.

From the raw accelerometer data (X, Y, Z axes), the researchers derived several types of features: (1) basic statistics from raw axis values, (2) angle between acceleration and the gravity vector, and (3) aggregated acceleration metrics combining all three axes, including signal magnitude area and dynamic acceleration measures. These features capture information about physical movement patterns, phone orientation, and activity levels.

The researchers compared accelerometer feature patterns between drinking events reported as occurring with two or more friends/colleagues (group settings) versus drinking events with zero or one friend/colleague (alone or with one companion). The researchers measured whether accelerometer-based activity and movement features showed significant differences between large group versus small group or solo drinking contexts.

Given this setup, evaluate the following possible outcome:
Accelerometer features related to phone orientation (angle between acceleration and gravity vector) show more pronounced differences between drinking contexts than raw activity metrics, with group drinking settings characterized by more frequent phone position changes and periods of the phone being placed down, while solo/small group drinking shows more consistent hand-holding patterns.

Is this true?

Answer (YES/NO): NO